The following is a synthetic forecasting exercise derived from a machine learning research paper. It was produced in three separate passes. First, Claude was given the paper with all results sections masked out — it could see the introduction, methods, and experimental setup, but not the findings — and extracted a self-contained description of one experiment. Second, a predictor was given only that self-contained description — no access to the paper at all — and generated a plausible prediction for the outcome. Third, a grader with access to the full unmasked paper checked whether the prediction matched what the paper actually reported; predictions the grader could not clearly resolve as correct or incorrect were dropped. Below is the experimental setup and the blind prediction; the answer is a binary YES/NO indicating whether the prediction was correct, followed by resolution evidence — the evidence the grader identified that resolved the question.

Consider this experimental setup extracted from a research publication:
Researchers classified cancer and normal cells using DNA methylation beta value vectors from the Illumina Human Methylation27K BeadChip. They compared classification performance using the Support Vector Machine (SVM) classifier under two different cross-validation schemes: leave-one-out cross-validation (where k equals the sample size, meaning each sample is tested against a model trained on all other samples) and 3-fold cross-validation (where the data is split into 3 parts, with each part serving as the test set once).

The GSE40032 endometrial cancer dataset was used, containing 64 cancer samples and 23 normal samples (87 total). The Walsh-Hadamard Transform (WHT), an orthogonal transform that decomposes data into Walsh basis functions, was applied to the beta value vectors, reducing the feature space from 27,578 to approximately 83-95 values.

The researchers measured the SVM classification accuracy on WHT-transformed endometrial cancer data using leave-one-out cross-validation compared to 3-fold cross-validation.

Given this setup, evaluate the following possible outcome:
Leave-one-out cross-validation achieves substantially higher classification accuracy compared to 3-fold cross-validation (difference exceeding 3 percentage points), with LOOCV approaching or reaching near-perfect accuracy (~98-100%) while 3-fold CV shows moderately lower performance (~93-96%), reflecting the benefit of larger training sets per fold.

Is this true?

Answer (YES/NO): NO